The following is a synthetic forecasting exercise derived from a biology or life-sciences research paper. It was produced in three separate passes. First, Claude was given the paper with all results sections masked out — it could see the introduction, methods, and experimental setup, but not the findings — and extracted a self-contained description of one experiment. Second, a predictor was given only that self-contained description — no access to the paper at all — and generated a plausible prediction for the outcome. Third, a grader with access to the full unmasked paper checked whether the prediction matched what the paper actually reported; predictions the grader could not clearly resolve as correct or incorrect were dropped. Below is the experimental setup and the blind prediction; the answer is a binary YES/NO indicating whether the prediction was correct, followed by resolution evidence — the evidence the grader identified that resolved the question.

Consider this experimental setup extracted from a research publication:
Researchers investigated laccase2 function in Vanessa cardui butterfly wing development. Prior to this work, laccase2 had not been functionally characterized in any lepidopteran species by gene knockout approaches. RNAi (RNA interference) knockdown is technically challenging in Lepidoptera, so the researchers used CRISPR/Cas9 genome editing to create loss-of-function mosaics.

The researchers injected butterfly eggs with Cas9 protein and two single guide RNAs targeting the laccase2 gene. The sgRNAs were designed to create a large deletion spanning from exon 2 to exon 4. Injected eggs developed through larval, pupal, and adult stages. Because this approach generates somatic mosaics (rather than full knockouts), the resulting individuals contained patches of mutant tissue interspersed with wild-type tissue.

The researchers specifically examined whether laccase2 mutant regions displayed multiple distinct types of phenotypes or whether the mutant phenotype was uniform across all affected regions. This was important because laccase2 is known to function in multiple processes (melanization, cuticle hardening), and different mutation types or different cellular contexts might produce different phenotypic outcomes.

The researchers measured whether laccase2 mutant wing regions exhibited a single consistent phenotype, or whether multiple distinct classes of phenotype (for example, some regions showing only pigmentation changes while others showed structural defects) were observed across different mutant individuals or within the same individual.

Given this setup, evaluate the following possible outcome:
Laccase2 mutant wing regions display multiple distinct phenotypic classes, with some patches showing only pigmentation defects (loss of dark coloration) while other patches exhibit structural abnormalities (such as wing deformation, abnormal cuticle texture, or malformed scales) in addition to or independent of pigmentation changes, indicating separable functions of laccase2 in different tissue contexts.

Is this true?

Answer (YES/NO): YES